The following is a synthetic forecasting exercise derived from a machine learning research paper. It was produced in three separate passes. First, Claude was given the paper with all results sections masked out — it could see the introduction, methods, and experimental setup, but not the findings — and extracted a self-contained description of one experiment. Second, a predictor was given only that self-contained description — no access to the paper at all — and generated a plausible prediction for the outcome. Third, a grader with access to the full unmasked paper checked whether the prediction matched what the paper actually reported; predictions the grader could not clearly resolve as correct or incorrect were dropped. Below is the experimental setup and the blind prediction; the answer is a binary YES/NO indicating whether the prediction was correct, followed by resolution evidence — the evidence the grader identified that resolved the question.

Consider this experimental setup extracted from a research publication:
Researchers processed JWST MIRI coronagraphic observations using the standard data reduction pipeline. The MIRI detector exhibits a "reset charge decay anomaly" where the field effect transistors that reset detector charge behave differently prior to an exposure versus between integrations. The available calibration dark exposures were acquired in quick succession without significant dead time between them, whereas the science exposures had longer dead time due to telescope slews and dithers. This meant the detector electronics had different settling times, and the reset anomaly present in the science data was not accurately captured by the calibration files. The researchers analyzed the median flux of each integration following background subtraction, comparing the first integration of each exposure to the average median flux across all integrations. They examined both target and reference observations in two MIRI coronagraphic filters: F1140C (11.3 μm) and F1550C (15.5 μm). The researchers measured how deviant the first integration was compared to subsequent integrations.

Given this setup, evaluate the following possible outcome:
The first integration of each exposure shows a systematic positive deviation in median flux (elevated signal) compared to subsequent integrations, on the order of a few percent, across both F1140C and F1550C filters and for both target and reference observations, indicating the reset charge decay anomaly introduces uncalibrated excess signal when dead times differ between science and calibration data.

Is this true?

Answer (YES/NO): NO